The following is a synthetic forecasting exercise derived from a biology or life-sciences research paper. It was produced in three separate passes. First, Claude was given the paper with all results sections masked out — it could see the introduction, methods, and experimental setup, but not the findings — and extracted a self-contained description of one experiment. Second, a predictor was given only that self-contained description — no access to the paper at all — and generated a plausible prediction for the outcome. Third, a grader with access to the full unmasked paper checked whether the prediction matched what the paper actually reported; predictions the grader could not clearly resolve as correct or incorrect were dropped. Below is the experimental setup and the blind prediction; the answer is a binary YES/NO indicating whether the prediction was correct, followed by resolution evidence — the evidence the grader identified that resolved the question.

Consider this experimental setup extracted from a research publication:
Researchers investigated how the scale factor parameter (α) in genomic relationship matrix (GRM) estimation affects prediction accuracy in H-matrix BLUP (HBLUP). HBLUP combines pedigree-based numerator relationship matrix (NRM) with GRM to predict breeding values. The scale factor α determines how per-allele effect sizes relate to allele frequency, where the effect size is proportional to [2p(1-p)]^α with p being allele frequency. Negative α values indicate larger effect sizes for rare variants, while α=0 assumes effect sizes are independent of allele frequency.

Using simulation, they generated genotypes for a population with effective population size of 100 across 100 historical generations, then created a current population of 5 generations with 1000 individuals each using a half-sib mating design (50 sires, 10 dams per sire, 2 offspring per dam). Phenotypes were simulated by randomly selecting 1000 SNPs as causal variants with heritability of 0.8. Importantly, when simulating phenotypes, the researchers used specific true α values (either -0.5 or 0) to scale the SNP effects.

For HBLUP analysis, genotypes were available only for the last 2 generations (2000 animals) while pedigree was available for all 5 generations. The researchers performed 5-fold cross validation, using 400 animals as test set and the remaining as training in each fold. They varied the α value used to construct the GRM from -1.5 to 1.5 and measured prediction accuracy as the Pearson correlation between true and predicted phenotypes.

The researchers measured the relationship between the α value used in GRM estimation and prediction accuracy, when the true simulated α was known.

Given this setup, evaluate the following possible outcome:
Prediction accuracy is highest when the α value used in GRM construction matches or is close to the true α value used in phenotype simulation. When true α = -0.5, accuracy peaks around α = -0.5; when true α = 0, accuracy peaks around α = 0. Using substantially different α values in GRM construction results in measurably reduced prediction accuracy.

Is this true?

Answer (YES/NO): YES